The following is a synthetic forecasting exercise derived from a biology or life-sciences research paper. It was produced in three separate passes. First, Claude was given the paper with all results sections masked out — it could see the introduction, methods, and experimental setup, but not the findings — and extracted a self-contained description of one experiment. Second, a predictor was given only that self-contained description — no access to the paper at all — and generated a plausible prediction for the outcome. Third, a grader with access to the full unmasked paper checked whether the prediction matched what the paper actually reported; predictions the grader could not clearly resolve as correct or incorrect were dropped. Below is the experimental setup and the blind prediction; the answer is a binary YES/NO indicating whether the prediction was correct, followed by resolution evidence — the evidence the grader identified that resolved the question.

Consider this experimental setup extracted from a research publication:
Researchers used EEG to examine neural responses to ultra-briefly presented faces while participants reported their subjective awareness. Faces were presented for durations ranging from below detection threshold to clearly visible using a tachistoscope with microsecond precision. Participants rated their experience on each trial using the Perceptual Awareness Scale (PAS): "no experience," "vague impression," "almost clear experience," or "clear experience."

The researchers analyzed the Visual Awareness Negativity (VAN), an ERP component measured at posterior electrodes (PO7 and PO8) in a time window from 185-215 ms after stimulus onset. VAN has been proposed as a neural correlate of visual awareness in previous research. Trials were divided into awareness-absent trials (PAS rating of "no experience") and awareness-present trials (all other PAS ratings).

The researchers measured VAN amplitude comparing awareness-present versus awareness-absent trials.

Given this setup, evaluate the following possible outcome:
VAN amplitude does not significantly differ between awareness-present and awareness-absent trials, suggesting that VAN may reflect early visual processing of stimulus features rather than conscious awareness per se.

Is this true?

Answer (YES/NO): NO